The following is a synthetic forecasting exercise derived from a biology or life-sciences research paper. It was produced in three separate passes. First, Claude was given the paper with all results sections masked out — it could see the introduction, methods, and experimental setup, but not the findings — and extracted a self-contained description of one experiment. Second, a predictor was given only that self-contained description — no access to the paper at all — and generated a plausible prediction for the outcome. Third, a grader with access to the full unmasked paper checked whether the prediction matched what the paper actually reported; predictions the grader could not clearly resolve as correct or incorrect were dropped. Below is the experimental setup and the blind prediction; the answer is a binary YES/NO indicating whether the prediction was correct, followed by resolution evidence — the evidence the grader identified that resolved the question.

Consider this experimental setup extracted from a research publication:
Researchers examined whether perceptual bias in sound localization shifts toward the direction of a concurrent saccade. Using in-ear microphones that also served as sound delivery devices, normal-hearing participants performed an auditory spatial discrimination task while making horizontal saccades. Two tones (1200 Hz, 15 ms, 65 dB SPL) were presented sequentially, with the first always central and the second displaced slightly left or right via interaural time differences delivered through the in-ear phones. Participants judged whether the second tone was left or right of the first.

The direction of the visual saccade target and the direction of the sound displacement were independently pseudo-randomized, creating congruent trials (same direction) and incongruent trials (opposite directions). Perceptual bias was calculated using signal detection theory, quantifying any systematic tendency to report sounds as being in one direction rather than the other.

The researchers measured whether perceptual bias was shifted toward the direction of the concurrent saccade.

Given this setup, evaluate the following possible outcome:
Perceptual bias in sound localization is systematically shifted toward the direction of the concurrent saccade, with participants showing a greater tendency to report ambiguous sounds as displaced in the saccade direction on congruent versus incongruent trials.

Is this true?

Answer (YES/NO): YES